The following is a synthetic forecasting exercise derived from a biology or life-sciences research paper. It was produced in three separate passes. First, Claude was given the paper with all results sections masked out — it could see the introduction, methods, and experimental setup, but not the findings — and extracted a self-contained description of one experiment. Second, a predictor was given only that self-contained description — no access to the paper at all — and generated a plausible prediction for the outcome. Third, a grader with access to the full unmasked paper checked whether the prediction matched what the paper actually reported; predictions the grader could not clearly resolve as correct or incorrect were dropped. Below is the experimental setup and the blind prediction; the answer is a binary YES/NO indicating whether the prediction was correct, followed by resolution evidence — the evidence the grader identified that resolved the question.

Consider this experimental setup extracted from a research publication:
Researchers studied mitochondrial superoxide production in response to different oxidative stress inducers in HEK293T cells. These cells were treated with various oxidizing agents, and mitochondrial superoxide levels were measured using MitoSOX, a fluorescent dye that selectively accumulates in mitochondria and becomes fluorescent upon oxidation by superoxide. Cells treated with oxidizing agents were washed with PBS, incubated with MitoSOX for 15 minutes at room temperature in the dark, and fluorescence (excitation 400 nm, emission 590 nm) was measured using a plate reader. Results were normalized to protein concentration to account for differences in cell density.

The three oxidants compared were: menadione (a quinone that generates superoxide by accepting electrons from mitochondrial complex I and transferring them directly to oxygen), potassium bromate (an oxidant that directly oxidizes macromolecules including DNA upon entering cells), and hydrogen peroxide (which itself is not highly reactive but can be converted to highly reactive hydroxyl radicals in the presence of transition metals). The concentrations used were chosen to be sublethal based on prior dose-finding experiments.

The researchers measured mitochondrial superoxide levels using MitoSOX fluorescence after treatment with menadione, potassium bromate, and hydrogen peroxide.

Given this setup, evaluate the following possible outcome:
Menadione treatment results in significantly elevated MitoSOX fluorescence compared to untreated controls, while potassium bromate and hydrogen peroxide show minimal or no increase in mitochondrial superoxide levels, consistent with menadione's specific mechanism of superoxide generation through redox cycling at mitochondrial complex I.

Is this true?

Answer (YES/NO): YES